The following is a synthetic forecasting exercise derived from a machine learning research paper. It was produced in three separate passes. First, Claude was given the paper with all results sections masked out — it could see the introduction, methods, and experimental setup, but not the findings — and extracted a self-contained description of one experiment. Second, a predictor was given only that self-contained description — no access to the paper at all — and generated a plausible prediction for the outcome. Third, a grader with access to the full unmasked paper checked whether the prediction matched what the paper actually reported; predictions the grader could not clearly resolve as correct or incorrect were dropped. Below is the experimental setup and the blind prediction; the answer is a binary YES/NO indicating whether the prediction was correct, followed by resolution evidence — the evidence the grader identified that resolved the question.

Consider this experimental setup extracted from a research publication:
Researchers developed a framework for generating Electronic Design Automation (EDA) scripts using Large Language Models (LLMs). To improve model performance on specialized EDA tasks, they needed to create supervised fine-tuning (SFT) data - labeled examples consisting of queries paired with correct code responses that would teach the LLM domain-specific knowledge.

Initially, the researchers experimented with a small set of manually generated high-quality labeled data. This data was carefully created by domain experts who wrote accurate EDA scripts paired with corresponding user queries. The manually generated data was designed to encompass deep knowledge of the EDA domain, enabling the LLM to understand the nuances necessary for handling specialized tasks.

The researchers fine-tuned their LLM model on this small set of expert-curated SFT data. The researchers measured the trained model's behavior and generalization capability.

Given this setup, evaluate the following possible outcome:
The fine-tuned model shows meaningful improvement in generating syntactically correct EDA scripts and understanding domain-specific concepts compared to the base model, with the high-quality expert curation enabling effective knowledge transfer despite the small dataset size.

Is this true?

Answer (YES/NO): NO